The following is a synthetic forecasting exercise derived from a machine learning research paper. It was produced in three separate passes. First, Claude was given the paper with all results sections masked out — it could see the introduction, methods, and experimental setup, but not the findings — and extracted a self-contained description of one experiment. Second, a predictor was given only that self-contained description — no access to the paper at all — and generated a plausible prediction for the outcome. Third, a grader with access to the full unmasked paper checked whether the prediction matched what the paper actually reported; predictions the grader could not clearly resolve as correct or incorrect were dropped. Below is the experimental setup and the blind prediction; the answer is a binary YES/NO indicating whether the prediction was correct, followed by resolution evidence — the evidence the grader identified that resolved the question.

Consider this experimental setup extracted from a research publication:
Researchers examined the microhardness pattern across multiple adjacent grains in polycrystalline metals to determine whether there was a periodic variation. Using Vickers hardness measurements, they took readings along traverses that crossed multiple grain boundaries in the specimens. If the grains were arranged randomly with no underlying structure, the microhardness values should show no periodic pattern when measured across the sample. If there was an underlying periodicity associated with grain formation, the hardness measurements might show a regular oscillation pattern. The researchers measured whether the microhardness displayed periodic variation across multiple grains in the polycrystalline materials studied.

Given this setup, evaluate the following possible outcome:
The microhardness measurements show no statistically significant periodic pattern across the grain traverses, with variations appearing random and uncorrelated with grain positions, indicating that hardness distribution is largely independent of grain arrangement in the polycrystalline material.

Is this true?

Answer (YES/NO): NO